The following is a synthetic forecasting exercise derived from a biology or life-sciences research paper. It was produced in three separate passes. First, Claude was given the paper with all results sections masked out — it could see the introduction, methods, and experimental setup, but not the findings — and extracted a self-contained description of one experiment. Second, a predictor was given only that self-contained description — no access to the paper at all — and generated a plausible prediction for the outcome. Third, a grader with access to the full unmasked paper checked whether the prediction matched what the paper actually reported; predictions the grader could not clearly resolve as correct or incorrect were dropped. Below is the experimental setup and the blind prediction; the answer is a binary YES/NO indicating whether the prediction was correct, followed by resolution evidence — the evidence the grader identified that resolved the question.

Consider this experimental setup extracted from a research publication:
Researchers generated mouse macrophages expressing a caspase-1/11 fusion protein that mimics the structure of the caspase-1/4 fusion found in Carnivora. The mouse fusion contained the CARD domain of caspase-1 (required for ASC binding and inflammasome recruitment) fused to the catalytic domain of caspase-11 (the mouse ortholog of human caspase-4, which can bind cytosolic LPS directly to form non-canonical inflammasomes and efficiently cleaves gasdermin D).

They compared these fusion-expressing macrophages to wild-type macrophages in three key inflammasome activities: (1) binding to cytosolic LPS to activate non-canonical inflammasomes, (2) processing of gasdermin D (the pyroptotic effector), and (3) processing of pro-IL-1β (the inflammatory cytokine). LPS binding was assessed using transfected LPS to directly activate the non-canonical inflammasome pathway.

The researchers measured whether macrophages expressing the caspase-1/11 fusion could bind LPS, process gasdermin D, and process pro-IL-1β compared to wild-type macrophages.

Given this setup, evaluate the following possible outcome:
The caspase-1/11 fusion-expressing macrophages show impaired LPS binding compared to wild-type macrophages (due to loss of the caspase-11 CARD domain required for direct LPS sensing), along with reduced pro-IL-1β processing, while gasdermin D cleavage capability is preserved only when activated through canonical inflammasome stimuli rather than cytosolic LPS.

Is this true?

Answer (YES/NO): YES